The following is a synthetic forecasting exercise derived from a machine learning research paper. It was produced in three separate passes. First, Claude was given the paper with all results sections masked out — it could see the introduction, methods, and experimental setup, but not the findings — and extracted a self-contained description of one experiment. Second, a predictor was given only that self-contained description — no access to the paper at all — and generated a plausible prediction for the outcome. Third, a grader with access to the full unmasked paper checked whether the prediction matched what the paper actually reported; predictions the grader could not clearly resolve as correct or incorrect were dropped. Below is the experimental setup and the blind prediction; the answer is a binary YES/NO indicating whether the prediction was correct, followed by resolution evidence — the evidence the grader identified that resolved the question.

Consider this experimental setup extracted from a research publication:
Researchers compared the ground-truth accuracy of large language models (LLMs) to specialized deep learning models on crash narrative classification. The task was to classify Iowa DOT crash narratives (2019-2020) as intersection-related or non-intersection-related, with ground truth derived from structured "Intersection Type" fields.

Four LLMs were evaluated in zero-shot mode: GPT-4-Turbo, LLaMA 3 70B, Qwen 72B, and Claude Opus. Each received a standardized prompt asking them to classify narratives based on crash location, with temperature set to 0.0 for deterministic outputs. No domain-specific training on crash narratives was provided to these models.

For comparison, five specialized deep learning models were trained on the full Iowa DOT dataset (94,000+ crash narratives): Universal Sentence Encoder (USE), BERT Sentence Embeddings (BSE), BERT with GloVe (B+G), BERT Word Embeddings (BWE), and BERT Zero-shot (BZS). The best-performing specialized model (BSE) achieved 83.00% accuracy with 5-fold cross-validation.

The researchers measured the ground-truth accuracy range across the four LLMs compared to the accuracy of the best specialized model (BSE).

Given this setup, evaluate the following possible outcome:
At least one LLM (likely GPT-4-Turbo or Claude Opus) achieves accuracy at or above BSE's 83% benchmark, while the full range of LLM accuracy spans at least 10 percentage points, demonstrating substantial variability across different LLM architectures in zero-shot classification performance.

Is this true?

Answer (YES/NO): NO